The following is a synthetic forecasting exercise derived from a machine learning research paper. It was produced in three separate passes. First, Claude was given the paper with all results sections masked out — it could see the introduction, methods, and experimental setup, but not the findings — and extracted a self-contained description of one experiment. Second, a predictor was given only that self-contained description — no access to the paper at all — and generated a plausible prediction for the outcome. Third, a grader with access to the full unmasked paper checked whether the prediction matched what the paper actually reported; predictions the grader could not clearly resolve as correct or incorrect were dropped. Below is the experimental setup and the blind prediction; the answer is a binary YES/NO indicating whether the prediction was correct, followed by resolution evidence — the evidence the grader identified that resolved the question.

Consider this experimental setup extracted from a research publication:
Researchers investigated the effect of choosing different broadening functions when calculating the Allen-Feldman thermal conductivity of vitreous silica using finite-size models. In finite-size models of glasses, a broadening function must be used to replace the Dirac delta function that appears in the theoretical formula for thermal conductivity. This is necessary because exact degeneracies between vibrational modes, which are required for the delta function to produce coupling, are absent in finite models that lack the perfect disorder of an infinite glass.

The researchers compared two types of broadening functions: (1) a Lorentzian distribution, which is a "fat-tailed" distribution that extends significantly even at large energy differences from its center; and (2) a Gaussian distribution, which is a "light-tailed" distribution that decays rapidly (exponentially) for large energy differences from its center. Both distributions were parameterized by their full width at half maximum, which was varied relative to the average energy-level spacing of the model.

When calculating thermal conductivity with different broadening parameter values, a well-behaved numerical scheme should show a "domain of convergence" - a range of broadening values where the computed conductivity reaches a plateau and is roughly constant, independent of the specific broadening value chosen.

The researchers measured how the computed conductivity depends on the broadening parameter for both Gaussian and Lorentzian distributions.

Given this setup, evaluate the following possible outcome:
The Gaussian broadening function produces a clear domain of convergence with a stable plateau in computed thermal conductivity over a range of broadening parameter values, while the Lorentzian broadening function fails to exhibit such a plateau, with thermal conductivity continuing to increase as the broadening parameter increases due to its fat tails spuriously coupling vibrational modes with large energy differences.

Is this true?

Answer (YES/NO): NO